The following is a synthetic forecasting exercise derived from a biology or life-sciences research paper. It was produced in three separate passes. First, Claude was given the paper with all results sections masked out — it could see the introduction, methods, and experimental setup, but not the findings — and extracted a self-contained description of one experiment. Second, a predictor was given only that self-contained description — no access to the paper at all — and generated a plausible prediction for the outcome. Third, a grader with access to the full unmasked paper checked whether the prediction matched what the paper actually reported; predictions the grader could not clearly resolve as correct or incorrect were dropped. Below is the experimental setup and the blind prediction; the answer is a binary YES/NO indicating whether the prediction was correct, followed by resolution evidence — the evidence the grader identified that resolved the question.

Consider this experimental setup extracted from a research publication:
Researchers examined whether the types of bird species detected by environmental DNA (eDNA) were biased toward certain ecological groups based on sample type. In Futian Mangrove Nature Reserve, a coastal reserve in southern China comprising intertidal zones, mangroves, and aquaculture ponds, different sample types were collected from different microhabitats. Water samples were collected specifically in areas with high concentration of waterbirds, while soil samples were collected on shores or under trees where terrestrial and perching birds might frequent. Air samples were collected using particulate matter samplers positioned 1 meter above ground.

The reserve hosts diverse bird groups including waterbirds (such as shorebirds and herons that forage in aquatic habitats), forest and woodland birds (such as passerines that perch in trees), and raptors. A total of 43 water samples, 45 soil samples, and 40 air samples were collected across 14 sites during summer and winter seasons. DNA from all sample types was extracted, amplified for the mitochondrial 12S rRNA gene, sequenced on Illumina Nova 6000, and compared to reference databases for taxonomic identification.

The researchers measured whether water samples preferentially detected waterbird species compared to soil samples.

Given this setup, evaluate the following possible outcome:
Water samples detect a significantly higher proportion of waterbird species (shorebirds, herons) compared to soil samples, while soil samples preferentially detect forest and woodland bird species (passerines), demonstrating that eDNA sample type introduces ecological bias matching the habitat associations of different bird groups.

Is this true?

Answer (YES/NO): NO